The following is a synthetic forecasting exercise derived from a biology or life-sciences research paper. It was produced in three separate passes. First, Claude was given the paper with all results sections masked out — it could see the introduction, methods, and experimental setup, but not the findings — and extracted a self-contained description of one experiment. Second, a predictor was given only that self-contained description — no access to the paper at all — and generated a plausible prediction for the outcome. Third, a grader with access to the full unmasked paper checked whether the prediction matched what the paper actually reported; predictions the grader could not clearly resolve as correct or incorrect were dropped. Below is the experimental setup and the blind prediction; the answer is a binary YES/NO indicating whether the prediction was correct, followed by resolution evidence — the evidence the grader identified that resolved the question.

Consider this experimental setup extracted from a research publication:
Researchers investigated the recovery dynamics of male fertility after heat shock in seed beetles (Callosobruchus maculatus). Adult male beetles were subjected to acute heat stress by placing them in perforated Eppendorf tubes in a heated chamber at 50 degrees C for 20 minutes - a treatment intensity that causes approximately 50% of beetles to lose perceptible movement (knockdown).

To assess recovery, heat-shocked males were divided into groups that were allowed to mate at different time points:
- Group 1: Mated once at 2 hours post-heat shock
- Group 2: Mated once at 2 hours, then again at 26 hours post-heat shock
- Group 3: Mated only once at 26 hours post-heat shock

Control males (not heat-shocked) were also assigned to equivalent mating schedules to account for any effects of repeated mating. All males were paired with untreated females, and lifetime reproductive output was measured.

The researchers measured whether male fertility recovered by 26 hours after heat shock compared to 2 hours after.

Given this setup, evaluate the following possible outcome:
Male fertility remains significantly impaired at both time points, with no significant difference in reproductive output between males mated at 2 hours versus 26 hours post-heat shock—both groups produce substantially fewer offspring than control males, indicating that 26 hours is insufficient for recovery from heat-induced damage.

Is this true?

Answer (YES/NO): NO